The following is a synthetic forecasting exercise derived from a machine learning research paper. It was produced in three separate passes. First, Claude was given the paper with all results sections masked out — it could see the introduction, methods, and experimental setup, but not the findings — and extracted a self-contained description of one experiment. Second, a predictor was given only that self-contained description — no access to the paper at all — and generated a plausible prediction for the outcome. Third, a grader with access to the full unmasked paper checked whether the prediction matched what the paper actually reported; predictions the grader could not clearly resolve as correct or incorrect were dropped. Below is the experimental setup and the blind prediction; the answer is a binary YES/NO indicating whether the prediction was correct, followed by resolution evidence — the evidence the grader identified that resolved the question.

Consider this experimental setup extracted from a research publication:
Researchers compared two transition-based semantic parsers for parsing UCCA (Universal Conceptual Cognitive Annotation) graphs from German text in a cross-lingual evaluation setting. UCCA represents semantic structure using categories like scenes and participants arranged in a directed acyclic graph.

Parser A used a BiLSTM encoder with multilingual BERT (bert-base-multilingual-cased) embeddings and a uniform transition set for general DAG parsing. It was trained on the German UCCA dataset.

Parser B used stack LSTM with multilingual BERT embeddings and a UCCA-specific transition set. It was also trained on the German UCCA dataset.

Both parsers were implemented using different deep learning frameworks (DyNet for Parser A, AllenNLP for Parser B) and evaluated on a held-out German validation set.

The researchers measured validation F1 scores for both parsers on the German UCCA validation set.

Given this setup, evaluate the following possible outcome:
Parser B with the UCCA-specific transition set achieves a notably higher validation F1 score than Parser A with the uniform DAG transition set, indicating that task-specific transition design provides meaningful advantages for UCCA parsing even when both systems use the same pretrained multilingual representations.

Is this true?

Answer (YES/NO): YES